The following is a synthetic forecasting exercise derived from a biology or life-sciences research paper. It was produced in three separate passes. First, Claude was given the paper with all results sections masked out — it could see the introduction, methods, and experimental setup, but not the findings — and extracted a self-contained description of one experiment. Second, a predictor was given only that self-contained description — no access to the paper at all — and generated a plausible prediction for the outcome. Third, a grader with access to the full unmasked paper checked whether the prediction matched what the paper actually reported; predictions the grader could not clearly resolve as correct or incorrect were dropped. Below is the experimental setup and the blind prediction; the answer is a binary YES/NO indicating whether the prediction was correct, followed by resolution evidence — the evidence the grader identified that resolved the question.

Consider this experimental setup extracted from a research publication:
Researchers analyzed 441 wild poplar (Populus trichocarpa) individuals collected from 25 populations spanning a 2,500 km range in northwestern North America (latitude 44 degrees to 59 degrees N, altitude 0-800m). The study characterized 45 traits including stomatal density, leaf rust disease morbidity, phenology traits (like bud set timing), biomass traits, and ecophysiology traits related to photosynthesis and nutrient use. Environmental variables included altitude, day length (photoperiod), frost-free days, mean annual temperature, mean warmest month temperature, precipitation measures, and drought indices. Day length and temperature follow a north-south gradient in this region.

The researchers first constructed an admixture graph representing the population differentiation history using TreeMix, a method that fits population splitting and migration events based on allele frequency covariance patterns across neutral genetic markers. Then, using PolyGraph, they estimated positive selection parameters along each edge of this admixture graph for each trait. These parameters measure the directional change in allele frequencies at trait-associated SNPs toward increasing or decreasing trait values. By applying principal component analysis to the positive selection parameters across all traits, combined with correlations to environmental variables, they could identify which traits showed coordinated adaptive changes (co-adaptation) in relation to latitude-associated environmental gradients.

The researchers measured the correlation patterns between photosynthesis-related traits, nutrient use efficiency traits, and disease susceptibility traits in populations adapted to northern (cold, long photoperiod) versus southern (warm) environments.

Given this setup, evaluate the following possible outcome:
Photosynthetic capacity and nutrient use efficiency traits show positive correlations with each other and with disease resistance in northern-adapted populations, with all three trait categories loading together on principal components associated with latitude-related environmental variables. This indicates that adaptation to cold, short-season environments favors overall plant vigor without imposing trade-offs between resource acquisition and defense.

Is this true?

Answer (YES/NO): NO